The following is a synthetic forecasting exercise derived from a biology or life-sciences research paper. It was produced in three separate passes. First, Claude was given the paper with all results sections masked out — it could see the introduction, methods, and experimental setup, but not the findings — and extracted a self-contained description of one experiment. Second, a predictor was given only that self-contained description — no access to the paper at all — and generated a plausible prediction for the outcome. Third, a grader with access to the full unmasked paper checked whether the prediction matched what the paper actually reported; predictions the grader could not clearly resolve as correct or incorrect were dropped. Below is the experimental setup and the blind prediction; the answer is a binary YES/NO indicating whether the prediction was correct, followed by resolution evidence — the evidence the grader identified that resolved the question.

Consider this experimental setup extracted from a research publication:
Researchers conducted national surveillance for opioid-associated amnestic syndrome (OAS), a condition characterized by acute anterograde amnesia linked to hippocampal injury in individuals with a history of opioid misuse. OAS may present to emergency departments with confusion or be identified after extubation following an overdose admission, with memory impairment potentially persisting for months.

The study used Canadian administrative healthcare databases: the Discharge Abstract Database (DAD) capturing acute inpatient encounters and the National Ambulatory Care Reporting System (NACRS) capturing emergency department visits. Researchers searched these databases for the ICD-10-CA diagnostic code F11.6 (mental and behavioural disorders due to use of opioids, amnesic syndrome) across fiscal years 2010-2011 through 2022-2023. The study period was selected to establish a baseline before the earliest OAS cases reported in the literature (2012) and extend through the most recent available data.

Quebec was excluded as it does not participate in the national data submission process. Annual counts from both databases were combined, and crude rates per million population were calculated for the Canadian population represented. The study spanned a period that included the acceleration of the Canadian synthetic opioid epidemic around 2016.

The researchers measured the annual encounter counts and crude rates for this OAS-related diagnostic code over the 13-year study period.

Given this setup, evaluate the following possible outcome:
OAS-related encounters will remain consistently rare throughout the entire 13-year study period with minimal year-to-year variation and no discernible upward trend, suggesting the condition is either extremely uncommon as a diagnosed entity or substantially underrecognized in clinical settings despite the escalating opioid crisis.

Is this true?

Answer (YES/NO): NO